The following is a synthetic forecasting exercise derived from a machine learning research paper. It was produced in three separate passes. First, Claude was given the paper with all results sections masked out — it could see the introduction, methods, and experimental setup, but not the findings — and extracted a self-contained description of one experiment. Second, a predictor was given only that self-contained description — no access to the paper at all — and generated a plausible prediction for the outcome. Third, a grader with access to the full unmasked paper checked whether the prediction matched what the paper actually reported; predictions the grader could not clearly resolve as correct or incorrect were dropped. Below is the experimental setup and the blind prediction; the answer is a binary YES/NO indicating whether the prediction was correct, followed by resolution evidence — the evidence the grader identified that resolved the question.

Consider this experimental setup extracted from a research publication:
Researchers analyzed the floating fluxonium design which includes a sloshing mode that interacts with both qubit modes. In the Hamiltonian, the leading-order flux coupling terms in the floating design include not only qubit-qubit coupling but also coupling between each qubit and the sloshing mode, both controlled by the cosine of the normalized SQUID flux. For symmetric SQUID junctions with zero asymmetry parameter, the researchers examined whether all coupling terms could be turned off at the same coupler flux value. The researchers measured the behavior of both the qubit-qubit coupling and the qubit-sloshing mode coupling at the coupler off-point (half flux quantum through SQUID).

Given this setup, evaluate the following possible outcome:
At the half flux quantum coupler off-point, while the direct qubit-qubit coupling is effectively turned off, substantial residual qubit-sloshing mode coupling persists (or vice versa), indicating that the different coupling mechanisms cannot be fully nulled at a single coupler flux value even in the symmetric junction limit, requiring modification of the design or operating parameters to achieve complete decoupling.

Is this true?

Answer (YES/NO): NO